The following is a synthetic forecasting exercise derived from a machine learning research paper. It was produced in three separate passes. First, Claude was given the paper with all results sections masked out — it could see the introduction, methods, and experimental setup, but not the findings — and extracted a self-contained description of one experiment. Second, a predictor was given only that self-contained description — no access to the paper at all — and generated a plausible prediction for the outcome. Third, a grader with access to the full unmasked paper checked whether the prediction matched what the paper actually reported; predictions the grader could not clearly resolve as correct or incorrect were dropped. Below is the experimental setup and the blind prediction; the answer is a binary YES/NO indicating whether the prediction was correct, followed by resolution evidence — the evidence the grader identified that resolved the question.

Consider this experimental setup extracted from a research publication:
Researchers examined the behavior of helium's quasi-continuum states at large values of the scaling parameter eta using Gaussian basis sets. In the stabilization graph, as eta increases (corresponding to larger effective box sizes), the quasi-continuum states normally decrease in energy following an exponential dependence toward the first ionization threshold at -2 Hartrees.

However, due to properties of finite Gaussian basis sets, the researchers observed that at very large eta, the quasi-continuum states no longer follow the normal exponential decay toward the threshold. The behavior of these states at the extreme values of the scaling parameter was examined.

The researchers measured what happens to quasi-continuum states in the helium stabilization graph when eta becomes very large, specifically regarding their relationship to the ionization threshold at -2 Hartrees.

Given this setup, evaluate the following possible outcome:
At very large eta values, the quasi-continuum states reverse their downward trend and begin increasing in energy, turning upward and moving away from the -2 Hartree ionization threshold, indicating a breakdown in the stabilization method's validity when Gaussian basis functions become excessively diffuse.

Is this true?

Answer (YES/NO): NO